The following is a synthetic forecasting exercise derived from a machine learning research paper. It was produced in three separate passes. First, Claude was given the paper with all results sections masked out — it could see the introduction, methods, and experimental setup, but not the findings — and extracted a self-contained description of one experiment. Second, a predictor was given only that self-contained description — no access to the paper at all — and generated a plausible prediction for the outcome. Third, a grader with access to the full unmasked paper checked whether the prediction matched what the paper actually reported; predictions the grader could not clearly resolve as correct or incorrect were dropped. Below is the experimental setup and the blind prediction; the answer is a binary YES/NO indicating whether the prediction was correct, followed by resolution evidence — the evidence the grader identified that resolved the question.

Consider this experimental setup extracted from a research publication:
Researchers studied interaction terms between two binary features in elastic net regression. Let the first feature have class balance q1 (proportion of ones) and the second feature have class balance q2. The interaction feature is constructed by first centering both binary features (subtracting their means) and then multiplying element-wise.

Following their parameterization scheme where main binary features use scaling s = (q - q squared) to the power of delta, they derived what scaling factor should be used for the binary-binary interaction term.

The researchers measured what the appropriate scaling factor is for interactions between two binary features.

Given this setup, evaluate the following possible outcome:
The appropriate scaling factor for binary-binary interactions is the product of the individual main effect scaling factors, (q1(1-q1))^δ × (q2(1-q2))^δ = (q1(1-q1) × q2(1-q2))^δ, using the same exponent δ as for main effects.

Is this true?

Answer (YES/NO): YES